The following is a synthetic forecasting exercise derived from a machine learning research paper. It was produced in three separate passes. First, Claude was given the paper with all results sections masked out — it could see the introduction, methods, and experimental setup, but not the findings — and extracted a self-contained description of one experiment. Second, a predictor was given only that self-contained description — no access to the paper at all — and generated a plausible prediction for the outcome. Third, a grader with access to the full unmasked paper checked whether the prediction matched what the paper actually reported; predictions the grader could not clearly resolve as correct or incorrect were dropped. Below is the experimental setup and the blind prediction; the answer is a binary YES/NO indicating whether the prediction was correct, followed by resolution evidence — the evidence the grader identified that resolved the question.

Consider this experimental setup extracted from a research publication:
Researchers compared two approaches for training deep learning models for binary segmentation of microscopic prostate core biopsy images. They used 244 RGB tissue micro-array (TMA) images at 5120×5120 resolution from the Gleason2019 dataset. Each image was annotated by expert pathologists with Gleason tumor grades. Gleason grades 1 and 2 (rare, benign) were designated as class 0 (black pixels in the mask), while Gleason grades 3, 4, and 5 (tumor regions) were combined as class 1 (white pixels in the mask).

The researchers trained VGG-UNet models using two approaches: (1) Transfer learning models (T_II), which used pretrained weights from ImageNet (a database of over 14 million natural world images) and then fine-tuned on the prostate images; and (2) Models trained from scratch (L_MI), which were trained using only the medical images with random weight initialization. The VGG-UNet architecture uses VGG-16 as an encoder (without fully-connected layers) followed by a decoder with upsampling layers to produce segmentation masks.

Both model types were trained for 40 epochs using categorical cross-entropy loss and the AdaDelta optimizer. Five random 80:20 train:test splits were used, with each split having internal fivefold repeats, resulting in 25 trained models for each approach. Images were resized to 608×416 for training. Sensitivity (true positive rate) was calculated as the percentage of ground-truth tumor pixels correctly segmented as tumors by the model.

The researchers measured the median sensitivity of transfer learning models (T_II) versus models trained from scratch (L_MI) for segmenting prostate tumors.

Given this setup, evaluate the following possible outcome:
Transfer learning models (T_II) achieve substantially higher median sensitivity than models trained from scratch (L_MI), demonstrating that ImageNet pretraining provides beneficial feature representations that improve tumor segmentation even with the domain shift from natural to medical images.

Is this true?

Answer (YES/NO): NO